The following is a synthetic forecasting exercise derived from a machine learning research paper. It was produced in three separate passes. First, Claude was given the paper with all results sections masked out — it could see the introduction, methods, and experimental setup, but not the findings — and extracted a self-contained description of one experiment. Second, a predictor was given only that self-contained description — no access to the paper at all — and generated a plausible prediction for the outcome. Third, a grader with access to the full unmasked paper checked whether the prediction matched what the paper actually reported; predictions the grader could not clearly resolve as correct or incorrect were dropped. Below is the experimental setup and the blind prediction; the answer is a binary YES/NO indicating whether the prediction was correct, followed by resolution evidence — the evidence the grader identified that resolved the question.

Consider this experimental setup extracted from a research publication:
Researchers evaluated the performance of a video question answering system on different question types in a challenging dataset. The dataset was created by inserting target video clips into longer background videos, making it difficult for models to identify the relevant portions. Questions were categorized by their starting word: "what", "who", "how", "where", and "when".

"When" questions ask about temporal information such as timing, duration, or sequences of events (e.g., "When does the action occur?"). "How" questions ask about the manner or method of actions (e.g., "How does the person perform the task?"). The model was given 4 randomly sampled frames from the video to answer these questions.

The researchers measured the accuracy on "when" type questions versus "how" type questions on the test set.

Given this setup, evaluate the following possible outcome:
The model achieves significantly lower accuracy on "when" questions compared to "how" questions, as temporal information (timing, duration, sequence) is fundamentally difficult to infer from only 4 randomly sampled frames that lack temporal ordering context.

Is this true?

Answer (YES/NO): YES